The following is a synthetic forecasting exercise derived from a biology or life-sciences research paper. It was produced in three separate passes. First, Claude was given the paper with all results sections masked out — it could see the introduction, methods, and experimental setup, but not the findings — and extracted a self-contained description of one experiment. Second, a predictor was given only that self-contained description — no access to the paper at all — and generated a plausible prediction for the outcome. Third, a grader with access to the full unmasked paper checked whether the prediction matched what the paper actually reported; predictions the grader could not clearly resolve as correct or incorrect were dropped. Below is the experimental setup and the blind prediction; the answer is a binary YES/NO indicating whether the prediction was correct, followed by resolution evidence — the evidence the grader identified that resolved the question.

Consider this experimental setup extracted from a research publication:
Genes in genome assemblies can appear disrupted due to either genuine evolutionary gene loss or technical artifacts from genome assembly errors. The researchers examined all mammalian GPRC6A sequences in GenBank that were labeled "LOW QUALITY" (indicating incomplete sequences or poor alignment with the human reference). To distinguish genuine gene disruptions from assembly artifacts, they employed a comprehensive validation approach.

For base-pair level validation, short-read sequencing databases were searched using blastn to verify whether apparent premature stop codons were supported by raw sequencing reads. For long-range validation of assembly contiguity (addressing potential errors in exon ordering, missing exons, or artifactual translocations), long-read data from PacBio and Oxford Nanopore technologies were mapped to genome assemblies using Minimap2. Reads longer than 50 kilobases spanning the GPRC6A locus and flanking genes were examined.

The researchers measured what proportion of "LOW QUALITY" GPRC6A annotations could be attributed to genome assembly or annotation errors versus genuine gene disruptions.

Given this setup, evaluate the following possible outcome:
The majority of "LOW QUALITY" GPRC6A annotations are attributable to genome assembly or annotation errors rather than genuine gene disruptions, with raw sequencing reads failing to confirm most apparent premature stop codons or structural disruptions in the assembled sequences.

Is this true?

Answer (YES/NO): NO